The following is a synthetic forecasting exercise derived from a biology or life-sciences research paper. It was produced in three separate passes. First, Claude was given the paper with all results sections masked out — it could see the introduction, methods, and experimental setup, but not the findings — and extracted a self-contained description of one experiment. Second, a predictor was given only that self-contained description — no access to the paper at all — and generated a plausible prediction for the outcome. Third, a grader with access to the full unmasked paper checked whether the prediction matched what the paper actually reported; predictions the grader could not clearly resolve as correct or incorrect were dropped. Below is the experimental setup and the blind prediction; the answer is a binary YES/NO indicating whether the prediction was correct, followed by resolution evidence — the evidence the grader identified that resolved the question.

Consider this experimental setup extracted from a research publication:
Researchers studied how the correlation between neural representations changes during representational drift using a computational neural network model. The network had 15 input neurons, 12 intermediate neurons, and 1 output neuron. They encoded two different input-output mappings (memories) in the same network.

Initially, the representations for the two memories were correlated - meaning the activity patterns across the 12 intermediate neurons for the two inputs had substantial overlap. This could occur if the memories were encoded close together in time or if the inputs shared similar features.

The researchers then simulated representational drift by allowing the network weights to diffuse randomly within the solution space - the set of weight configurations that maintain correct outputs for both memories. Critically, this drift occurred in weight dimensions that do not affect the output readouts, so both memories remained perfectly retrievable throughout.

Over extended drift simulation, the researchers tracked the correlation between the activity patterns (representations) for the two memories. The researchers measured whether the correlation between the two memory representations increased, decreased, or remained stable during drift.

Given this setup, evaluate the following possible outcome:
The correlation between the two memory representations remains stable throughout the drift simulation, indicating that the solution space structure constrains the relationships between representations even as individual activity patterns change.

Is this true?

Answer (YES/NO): NO